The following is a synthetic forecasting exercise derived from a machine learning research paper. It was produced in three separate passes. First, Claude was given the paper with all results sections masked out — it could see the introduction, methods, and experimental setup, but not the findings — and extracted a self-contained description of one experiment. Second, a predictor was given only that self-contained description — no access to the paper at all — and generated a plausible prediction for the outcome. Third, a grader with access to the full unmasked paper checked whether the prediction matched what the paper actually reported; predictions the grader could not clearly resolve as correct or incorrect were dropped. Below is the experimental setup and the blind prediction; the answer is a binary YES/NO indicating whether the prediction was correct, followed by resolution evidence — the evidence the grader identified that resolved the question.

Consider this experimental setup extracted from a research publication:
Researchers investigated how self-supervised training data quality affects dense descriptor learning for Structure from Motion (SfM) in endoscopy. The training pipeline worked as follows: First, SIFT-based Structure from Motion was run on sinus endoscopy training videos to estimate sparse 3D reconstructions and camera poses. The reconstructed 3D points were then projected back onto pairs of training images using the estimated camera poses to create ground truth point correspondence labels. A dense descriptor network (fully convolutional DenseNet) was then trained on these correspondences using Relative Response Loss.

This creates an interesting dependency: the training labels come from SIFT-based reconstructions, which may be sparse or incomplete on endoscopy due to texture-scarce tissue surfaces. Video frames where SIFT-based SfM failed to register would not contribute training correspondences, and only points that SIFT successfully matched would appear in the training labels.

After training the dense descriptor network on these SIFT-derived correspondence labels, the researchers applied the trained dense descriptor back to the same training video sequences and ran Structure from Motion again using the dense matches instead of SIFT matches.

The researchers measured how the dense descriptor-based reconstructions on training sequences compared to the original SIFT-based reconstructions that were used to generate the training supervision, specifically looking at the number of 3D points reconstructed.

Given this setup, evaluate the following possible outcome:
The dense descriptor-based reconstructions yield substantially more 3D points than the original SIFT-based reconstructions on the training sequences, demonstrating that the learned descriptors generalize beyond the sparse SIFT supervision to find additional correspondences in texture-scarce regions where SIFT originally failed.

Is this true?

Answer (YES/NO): YES